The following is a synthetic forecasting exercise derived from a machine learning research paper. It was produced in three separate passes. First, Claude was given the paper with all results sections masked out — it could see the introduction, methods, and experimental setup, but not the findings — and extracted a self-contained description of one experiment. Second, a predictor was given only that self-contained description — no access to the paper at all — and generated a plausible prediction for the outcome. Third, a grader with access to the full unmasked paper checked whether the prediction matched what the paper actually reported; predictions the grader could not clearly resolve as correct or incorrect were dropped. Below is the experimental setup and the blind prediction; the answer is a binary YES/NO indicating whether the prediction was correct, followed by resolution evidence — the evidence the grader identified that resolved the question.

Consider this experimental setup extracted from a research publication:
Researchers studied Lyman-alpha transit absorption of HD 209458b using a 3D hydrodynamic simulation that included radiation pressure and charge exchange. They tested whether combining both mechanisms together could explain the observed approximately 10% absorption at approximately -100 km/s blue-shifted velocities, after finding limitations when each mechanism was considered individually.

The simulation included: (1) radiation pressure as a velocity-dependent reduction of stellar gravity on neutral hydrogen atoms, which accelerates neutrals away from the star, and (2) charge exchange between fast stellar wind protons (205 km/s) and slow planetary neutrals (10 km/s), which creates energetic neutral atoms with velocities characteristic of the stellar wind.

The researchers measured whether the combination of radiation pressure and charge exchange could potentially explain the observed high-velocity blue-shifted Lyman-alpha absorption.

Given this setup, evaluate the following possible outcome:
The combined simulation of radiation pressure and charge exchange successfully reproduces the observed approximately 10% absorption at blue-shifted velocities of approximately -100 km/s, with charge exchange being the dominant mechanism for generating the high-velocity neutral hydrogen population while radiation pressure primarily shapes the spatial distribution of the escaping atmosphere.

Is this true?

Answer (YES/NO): NO